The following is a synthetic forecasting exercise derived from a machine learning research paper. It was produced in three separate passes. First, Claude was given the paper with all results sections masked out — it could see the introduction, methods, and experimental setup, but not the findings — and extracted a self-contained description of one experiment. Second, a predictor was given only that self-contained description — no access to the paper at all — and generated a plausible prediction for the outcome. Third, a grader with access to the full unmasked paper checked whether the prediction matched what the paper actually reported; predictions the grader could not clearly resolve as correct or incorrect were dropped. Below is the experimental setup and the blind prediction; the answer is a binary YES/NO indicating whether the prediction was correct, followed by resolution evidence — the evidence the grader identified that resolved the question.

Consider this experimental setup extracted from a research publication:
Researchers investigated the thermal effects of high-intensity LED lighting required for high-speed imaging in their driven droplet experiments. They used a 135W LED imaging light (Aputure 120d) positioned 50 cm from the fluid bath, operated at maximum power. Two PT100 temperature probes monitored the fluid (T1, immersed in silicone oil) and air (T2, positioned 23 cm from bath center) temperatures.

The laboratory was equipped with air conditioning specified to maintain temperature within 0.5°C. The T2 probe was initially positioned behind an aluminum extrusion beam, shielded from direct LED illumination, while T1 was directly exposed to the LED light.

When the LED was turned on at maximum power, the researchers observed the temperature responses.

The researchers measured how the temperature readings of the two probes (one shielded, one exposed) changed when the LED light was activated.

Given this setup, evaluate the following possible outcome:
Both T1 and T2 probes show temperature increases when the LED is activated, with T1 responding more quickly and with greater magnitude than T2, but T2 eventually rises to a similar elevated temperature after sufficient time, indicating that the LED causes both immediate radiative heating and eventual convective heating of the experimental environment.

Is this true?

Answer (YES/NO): NO